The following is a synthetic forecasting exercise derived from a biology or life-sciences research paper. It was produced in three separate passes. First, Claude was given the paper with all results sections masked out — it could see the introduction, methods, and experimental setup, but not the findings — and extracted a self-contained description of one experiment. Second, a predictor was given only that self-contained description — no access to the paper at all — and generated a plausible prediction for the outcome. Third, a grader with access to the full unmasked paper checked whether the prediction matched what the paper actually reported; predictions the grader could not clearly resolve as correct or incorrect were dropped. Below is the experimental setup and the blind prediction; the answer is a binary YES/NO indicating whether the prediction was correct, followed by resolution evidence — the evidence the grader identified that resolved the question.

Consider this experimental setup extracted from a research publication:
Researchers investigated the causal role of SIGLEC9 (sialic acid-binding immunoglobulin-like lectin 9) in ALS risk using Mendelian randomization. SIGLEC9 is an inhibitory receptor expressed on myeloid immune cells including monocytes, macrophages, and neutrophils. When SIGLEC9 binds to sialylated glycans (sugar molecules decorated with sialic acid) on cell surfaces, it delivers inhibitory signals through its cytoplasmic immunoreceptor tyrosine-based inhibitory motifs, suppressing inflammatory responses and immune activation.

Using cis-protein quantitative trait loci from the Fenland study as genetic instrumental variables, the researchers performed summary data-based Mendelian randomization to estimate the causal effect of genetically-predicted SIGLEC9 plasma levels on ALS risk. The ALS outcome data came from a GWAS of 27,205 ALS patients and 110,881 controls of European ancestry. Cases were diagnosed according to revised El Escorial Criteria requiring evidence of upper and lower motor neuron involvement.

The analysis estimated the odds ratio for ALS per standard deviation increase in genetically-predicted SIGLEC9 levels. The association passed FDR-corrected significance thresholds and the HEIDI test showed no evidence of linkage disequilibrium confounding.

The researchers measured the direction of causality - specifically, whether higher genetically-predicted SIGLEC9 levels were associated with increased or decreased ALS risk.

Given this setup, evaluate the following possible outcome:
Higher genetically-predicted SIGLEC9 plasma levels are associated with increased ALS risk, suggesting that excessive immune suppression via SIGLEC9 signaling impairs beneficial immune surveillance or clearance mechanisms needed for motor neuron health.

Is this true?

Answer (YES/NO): YES